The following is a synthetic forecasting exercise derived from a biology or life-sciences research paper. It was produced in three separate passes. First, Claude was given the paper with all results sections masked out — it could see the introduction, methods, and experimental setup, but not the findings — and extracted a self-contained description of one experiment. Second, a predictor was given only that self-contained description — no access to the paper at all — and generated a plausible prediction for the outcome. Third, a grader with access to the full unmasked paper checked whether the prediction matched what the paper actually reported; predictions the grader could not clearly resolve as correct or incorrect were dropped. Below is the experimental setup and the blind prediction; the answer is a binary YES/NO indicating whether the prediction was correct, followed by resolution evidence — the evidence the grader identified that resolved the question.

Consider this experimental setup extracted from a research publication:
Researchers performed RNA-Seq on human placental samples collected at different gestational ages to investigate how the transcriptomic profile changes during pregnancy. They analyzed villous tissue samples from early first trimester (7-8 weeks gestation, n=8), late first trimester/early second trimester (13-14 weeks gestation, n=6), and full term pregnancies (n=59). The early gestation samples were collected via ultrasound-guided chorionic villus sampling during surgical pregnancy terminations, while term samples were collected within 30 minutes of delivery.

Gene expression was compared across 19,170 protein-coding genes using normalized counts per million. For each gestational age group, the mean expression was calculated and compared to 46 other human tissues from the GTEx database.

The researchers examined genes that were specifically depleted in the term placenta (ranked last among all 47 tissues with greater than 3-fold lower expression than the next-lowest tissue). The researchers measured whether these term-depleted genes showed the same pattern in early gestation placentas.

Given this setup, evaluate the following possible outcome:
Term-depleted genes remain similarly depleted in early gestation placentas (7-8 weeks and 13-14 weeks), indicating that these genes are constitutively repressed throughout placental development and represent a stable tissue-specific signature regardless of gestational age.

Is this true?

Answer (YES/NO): NO